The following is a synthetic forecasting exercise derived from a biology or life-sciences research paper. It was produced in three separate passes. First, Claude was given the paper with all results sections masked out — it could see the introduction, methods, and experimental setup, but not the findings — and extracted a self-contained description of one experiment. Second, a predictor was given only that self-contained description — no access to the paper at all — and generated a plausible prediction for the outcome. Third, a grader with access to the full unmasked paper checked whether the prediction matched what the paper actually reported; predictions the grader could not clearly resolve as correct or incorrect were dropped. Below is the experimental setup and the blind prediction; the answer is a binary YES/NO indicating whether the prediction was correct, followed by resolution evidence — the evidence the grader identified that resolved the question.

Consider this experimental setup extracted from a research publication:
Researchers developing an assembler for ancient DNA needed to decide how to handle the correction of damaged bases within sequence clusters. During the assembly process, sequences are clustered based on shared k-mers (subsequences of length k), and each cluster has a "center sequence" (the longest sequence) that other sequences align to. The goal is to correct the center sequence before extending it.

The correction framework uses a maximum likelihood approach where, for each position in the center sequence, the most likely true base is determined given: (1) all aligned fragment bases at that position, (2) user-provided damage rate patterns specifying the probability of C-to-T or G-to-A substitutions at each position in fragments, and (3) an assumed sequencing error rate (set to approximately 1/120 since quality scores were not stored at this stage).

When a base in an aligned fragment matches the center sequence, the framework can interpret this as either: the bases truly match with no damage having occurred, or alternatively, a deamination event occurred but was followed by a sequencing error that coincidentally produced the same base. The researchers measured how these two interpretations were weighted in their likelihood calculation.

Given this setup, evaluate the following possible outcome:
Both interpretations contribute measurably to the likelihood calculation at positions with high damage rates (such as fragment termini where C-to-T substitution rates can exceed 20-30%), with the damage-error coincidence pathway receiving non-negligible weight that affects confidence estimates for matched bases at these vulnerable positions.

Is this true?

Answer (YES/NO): NO